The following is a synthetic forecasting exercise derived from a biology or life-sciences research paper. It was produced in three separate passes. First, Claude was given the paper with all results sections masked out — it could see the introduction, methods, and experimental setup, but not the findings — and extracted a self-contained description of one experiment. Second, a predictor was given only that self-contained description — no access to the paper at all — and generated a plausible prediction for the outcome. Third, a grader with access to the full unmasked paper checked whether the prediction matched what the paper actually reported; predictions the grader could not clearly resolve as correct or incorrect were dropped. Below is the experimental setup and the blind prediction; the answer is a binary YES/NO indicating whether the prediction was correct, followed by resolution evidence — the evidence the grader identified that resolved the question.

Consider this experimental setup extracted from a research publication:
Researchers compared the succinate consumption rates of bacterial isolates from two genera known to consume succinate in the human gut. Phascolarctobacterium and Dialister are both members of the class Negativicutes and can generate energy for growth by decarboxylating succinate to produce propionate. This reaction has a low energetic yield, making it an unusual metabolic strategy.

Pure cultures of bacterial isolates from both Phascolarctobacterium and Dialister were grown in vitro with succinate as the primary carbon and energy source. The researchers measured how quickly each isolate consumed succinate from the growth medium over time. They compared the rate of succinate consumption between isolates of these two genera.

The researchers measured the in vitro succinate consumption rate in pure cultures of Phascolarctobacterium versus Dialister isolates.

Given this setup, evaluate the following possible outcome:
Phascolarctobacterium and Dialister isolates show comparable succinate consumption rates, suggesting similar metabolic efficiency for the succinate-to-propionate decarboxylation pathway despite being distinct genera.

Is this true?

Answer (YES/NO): NO